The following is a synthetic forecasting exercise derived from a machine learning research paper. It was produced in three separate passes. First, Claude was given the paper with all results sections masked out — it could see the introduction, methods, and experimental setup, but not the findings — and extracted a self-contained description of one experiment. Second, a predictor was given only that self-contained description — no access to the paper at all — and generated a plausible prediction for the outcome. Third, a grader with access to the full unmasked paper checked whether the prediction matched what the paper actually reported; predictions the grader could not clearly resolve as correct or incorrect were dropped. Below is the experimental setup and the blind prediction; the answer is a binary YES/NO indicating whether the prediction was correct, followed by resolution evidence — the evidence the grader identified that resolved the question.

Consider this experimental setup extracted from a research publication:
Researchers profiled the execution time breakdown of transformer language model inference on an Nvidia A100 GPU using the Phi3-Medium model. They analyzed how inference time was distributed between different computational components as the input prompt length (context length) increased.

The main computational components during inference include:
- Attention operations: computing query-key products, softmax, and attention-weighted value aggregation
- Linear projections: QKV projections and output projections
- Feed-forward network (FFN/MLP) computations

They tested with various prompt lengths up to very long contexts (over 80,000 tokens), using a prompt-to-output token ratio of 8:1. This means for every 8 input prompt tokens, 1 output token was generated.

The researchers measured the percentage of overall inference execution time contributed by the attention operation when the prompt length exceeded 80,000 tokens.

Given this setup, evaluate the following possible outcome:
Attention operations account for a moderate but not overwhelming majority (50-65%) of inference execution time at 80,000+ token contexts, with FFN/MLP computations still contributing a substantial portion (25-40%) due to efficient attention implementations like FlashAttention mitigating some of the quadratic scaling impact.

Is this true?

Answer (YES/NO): NO